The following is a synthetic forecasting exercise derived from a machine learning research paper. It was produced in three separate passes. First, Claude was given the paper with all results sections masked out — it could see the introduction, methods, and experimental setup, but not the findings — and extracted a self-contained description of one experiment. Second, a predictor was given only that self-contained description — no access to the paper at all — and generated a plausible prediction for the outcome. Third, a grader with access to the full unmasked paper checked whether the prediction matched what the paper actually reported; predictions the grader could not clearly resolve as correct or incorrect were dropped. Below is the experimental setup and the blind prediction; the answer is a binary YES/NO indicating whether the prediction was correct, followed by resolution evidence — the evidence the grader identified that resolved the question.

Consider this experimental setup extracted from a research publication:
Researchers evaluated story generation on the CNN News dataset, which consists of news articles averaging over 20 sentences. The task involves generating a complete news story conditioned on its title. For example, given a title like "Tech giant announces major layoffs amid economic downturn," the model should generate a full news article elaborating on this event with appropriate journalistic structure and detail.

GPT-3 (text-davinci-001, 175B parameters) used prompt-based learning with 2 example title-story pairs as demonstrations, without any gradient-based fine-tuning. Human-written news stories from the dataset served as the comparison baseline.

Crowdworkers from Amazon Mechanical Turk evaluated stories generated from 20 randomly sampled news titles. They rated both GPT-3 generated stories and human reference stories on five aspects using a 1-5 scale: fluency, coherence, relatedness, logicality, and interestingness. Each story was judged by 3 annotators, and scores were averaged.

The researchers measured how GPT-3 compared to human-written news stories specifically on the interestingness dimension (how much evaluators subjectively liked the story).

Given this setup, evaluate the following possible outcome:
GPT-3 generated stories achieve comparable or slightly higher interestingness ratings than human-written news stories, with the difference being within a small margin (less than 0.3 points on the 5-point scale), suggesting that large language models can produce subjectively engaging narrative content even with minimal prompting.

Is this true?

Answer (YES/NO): NO